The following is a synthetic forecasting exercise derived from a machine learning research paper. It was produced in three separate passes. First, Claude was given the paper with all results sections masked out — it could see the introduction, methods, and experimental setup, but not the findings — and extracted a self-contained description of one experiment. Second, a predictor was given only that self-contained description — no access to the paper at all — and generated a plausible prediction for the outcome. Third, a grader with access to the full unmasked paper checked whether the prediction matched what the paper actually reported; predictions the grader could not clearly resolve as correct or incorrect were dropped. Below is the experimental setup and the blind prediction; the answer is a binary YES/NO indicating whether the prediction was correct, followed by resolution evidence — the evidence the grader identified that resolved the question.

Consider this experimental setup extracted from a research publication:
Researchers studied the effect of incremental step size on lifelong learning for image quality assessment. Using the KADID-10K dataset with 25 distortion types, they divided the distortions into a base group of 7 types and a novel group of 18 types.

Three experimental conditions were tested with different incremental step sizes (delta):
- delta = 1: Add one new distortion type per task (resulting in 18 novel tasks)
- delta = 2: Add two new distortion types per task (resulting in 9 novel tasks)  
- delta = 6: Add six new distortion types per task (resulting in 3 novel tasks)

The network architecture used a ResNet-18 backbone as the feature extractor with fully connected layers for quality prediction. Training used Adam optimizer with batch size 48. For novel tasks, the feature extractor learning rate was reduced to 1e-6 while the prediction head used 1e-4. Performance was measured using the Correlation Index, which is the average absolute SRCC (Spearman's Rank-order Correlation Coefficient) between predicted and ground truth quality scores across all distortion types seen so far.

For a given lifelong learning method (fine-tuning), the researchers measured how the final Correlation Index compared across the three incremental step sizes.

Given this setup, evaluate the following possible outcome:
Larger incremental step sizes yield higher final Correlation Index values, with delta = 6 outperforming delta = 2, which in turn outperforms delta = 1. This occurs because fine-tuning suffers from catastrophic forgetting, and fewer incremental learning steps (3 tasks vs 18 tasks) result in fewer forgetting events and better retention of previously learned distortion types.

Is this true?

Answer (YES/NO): YES